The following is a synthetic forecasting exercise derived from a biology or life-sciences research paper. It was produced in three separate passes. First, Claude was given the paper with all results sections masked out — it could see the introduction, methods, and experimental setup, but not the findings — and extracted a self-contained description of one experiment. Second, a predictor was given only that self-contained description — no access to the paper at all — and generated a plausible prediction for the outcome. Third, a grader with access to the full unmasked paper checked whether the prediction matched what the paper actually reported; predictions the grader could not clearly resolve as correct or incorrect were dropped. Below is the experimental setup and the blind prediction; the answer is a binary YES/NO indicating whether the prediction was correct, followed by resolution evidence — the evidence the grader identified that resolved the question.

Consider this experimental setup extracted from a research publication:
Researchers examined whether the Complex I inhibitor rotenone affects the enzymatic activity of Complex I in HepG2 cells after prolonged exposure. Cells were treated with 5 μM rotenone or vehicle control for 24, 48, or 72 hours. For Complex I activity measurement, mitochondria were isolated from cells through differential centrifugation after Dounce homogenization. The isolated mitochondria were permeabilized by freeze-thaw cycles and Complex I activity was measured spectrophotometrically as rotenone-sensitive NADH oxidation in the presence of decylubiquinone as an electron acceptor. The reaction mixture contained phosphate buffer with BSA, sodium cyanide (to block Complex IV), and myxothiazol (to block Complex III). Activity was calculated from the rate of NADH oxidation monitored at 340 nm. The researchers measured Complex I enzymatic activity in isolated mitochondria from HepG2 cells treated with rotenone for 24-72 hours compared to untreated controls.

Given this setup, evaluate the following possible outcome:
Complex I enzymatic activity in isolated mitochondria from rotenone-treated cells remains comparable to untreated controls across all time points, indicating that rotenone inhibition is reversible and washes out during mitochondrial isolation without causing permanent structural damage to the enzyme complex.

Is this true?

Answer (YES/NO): NO